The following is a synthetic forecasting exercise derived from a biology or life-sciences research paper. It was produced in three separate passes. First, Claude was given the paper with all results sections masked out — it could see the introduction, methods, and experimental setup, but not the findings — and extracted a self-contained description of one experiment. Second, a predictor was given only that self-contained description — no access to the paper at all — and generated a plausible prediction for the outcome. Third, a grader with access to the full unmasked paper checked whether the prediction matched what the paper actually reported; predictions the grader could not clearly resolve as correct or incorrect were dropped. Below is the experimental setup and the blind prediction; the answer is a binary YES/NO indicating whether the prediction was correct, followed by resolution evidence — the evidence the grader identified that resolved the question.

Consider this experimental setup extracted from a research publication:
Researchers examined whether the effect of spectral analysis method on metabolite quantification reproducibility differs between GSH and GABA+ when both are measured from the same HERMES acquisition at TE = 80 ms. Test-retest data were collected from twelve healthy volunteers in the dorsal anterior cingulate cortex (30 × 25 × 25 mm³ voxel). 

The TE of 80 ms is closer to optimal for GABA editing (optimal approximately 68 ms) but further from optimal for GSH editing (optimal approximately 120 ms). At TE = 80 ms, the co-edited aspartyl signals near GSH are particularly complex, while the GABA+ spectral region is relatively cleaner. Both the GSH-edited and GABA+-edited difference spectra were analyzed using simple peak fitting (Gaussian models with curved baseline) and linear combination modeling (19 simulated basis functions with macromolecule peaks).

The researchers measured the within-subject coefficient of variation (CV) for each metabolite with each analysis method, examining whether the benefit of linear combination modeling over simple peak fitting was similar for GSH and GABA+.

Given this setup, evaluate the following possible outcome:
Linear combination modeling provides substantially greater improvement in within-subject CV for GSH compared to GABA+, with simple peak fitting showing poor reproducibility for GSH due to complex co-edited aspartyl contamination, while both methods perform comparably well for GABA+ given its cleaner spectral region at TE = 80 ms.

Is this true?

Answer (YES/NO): YES